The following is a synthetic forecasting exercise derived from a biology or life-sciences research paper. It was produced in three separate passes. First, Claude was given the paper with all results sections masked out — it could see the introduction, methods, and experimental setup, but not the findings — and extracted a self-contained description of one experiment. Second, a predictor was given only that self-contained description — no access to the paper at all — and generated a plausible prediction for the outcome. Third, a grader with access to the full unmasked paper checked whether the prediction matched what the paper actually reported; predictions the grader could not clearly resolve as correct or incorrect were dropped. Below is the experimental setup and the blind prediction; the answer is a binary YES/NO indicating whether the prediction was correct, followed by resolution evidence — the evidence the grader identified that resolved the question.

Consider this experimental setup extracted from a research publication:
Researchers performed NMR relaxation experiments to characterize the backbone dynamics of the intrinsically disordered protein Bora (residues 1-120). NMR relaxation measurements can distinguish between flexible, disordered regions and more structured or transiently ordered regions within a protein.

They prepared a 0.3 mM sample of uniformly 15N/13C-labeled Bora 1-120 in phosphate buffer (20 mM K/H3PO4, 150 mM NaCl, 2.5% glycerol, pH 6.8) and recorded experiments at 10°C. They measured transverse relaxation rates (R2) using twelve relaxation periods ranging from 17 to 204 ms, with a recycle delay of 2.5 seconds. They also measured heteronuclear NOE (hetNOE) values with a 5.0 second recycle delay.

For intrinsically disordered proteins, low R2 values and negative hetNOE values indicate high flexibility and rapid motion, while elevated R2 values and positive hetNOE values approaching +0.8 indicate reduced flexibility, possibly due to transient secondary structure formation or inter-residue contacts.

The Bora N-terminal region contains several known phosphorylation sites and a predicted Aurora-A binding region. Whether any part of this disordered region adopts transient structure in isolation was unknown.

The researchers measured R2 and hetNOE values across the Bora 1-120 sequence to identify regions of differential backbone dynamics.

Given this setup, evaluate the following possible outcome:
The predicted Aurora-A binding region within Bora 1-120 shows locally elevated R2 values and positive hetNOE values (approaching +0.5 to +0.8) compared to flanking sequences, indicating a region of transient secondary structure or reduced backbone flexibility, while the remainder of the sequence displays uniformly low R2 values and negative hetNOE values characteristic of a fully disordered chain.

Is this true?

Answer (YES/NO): NO